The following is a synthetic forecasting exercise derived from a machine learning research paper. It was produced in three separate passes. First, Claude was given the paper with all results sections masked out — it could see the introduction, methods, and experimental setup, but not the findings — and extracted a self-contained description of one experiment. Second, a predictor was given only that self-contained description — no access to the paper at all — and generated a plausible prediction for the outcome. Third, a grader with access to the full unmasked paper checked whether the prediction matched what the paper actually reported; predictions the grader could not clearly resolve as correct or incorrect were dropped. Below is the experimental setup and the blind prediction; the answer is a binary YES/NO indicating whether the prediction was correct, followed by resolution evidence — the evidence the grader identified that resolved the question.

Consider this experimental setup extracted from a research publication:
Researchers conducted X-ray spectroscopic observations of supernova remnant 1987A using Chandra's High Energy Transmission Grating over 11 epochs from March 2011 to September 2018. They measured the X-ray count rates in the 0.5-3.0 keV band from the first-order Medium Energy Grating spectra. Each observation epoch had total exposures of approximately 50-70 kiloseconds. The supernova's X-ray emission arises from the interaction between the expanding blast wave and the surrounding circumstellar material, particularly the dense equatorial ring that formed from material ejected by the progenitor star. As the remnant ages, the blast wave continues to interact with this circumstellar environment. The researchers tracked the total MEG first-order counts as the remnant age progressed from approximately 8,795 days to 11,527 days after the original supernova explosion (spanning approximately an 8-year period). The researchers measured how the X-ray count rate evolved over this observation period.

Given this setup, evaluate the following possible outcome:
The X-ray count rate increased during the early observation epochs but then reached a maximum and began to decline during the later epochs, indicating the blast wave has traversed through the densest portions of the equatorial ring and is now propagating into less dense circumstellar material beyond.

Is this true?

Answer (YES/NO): YES